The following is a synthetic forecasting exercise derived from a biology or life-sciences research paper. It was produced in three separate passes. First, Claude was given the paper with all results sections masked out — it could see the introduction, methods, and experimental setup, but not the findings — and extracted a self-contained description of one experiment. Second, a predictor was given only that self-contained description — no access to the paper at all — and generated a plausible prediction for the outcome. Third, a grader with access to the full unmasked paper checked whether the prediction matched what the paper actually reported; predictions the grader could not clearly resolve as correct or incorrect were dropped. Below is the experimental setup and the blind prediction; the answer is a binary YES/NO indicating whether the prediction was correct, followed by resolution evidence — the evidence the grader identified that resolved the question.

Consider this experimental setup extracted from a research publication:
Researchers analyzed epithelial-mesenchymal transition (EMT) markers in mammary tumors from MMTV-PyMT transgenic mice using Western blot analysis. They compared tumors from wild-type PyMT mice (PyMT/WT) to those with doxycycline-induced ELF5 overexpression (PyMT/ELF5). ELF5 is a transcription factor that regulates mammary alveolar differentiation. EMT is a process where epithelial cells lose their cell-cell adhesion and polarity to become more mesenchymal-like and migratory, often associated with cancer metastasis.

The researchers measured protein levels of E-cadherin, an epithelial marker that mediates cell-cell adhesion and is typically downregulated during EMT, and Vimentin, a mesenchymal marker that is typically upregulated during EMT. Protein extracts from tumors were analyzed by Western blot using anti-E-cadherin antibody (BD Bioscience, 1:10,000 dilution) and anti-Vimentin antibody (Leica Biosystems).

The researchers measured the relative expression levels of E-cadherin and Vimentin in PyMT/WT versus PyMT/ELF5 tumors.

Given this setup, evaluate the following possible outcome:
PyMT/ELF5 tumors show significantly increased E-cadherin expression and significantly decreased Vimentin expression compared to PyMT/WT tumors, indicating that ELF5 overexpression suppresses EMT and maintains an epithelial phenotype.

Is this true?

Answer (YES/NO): NO